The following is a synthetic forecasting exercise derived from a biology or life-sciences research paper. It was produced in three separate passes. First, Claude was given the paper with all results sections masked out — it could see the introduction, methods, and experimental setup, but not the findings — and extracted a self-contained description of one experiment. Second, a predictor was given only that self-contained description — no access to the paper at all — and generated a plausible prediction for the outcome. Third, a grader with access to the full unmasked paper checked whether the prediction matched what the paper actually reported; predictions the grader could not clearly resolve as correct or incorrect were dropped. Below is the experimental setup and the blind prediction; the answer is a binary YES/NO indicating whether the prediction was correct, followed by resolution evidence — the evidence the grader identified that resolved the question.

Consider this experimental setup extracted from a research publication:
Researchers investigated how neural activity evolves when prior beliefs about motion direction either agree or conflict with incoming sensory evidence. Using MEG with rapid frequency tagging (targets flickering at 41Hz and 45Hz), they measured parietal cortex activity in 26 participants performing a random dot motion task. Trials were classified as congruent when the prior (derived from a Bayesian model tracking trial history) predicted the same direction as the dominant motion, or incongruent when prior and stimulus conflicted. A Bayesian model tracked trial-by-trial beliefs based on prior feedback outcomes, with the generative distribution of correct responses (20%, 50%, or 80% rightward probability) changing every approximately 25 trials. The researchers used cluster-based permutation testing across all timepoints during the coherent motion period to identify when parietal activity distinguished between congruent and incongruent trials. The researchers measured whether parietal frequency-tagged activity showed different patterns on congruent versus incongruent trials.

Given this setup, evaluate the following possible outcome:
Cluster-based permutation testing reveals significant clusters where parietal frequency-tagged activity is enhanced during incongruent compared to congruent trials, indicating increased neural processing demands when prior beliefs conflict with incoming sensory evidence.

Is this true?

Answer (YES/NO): NO